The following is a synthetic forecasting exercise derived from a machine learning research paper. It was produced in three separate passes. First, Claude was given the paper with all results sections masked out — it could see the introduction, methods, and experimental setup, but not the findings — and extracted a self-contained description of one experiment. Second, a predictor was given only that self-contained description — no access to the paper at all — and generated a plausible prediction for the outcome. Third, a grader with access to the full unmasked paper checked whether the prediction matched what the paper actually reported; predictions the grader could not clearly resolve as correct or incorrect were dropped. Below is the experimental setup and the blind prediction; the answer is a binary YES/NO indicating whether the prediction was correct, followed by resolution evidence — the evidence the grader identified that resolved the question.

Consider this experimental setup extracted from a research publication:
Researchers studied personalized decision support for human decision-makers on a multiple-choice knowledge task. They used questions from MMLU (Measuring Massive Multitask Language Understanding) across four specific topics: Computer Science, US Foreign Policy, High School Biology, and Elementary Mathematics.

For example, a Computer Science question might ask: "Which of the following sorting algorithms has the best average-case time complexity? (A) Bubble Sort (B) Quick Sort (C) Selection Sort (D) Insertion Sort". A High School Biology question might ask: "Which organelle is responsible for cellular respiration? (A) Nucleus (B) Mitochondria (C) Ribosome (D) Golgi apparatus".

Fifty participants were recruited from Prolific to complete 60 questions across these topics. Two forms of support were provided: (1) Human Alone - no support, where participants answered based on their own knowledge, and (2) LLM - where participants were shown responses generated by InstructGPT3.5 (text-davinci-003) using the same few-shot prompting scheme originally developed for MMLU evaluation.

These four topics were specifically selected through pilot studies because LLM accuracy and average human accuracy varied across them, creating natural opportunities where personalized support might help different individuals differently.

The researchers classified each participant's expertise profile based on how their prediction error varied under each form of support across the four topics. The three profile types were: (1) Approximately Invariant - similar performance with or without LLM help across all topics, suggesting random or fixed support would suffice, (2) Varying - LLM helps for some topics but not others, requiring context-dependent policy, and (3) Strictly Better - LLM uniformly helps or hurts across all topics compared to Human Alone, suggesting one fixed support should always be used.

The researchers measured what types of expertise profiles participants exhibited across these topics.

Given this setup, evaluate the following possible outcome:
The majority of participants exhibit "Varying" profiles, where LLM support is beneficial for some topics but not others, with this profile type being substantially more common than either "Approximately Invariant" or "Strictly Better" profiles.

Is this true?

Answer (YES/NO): NO